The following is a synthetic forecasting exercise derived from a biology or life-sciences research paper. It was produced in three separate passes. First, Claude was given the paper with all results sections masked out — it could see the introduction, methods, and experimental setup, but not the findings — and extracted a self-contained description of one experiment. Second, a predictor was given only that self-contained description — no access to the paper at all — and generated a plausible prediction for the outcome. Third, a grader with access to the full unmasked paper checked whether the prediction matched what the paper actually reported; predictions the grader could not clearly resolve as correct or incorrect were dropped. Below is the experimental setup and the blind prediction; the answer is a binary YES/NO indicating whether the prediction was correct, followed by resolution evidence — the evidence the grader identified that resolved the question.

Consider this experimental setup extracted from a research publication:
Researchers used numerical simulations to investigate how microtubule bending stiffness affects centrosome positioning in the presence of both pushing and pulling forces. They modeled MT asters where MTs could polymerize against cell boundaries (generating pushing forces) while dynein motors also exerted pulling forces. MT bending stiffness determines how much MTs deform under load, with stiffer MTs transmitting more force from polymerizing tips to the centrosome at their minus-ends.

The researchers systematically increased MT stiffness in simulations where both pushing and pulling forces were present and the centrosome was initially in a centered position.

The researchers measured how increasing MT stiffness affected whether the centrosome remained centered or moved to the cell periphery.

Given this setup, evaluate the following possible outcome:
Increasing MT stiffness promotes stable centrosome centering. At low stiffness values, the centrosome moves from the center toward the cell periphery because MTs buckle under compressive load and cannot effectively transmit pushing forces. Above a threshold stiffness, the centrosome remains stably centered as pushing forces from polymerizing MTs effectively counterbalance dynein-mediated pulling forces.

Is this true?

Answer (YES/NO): NO